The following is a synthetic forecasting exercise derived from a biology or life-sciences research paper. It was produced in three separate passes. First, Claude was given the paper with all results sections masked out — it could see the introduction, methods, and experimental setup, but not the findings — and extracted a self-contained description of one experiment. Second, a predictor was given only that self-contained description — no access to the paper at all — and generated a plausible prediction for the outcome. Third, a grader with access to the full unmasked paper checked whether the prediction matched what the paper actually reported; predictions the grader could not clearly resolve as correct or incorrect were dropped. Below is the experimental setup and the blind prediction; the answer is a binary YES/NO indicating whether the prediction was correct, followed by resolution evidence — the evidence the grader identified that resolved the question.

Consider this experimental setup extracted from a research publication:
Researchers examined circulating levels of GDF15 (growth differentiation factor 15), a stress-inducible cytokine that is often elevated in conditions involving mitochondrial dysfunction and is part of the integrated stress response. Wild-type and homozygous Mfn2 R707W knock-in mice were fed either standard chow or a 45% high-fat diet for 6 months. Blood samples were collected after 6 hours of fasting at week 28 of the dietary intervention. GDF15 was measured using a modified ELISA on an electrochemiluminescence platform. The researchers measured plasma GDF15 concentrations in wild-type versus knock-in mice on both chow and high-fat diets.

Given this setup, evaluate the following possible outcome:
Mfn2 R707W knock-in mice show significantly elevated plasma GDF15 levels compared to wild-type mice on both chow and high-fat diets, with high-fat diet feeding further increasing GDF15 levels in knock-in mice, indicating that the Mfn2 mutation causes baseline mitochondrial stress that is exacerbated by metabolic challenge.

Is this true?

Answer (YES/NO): NO